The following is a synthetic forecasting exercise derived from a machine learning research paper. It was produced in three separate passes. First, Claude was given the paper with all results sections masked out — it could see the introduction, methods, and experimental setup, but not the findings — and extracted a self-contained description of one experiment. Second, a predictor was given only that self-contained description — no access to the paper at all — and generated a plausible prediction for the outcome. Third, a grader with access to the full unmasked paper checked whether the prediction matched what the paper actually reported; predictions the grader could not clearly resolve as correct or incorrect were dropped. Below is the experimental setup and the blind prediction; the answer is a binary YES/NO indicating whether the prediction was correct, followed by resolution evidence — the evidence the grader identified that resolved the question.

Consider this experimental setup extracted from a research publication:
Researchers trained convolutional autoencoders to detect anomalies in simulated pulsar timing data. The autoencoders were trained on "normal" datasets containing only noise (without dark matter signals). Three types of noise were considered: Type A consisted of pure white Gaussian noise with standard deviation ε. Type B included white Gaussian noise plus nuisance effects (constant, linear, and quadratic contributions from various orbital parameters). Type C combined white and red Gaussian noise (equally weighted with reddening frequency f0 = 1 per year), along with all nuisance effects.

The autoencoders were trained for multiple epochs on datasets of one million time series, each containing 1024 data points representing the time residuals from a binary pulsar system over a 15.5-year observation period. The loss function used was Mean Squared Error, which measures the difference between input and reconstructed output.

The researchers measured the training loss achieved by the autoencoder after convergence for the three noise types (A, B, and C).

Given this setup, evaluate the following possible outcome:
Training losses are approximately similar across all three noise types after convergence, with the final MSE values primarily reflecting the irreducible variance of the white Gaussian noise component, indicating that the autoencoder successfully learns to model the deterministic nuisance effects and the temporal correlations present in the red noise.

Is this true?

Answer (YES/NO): NO